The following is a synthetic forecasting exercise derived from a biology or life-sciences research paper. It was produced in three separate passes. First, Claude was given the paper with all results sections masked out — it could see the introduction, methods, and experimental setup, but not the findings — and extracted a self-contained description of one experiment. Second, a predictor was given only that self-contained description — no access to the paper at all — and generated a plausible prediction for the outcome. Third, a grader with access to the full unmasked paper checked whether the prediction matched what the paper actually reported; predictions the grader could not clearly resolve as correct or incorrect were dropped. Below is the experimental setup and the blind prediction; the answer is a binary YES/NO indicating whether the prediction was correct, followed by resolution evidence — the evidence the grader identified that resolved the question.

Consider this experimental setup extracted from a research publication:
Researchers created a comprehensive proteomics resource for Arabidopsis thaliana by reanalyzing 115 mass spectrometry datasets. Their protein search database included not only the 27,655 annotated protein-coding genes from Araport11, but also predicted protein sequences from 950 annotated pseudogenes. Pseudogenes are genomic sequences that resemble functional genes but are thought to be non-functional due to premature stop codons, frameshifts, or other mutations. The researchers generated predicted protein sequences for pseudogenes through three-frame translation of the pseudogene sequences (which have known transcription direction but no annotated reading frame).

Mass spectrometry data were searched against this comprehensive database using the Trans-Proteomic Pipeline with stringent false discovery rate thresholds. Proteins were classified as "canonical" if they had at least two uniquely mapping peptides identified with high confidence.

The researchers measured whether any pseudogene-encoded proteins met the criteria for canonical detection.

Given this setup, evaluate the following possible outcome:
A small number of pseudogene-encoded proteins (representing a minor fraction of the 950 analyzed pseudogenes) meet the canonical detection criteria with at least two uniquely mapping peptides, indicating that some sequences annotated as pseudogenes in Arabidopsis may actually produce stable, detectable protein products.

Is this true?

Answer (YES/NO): YES